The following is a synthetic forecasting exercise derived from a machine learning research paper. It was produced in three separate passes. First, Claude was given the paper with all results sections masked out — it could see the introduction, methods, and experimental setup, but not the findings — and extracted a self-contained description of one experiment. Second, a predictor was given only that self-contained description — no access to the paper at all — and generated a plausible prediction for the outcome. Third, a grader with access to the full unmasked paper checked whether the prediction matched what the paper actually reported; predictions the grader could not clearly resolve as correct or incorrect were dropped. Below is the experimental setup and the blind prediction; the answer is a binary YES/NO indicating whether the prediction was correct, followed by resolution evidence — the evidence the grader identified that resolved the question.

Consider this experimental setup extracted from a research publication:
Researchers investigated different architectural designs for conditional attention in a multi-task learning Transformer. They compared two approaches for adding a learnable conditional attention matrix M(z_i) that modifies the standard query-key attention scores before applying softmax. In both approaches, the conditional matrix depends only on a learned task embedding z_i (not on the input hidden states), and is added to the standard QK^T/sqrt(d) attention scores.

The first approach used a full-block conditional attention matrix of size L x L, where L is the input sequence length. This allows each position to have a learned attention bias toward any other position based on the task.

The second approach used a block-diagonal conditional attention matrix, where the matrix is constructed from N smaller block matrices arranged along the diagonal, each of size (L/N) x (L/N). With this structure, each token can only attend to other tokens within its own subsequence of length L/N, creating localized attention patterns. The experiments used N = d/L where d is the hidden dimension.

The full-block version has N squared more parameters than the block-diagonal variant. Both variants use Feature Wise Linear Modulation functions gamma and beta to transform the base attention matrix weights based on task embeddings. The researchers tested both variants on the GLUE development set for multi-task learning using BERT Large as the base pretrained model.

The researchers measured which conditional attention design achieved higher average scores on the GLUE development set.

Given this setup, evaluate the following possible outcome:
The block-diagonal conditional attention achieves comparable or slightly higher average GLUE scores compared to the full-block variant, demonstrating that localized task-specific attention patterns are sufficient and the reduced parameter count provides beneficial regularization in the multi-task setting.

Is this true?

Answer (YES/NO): NO